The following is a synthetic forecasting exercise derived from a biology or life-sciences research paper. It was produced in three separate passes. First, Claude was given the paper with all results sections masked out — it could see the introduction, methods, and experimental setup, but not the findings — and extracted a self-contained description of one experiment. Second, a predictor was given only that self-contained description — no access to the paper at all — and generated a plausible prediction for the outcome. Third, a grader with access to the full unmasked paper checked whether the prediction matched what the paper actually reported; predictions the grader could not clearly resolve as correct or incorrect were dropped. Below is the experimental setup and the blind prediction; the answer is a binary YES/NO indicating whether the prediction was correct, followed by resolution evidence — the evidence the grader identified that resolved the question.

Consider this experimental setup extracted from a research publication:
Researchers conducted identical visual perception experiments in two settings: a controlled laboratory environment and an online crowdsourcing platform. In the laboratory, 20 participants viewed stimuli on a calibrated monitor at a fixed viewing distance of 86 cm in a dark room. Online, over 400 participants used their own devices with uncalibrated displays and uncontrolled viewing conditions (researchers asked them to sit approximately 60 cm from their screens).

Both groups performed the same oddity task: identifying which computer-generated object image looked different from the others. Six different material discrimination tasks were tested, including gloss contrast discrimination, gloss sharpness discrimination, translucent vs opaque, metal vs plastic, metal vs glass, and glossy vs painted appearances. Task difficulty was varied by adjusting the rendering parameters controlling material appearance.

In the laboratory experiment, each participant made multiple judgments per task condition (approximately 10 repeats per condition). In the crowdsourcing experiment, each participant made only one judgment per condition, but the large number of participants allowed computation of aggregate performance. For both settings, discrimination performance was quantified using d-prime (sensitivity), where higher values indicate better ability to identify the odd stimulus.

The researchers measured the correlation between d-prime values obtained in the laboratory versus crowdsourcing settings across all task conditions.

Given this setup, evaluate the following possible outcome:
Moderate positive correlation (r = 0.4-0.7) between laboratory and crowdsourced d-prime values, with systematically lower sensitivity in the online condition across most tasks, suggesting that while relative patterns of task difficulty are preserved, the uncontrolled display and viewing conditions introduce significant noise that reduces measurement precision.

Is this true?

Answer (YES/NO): NO